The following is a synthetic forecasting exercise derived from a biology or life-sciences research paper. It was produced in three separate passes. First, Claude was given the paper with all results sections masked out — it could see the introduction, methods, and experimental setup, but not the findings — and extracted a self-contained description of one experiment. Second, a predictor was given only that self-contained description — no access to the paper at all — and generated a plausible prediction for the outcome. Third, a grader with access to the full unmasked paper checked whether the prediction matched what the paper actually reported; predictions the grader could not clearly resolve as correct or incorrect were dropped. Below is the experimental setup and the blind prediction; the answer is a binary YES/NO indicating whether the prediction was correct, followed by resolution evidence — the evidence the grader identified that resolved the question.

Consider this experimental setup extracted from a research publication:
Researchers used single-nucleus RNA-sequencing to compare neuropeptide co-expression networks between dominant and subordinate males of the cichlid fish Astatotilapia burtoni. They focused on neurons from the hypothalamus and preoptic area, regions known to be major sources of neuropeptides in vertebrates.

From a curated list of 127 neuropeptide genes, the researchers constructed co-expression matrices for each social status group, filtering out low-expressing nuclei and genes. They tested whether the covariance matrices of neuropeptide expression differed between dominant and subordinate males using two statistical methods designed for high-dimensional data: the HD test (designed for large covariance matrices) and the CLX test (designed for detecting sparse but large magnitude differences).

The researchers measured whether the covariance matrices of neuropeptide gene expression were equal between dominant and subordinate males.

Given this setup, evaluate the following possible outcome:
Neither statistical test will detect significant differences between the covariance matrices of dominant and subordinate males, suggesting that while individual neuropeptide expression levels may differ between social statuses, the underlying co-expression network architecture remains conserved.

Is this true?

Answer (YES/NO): NO